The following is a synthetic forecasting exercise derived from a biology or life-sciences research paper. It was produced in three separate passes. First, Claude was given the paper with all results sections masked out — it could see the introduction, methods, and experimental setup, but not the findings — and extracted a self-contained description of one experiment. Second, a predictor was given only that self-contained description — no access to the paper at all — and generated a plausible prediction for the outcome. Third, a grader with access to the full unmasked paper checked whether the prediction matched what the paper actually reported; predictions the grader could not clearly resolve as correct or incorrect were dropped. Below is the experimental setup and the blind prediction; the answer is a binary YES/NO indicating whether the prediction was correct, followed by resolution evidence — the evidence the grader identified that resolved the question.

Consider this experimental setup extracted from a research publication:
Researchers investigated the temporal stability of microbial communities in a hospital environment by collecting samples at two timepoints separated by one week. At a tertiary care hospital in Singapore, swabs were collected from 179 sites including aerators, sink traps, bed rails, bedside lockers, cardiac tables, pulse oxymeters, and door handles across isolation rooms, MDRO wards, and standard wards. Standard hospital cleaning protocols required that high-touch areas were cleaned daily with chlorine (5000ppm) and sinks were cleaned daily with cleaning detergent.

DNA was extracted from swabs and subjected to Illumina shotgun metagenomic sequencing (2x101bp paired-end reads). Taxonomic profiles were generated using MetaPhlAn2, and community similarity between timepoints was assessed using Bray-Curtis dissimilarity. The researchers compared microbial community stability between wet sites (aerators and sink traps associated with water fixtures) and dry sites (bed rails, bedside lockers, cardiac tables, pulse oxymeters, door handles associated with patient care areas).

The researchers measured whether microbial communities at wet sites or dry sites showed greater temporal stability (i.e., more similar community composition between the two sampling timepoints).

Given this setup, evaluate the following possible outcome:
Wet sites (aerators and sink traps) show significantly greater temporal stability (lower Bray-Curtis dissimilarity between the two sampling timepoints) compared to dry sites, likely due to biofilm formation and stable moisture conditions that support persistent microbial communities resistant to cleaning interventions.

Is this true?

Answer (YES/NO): YES